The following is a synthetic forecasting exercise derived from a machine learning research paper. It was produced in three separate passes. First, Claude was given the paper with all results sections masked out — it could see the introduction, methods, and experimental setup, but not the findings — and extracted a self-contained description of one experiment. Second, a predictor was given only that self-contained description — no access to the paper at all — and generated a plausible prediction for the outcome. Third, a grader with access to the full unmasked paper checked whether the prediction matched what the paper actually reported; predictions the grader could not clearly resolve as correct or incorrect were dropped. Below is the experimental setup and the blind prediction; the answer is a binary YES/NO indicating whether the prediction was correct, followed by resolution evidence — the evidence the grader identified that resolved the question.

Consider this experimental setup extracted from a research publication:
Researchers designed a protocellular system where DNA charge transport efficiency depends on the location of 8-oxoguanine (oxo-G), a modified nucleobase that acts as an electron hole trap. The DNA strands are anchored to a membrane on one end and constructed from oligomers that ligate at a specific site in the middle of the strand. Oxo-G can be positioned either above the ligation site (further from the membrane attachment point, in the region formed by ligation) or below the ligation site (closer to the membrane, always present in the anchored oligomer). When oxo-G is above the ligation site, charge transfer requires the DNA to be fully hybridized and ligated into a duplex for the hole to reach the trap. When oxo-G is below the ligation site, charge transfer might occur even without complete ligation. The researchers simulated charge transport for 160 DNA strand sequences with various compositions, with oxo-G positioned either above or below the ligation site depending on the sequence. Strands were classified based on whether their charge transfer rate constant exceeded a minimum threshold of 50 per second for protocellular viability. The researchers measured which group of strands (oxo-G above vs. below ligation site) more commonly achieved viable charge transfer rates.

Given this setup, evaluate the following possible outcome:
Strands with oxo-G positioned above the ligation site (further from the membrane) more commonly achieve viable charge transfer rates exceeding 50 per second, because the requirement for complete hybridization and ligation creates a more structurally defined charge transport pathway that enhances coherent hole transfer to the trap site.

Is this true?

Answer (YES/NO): NO